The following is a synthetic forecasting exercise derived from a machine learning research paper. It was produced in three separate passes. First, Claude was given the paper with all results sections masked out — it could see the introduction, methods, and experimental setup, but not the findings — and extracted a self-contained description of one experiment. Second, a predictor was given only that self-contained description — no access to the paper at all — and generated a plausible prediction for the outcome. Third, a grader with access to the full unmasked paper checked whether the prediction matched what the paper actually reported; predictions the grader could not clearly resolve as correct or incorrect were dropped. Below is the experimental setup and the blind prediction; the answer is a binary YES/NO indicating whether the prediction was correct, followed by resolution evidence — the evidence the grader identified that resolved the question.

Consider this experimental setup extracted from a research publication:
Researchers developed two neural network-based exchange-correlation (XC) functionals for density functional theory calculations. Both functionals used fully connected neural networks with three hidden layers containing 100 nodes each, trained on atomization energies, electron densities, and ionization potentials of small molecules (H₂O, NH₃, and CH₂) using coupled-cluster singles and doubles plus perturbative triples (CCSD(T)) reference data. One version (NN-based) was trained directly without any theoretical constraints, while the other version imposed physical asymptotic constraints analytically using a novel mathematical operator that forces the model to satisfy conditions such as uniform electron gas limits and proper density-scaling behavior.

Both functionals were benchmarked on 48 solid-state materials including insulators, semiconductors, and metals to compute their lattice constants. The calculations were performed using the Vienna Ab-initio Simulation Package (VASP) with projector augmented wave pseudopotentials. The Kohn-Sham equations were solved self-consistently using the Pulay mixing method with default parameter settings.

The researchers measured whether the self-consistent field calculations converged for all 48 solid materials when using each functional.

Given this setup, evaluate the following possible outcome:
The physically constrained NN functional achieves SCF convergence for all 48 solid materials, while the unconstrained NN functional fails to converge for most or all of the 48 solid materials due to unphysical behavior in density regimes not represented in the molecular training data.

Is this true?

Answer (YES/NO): NO